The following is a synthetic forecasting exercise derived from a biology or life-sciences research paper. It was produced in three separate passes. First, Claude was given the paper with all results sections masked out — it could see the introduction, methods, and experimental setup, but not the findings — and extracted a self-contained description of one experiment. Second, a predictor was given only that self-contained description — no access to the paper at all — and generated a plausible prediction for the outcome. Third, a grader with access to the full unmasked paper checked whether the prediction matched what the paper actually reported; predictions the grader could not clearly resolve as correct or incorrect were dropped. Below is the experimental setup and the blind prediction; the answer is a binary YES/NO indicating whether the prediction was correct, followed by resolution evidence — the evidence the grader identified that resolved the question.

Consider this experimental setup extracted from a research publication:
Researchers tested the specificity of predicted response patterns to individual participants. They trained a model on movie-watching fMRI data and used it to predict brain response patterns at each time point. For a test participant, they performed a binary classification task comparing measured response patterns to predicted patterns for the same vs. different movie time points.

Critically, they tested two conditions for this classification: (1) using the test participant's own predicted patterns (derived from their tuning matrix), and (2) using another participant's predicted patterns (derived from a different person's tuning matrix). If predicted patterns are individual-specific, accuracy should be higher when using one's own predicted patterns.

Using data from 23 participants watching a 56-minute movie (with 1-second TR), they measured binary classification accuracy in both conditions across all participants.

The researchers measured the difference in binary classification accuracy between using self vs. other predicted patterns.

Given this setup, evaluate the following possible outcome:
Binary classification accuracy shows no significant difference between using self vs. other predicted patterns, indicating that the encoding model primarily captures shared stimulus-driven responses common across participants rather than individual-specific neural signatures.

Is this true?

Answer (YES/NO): NO